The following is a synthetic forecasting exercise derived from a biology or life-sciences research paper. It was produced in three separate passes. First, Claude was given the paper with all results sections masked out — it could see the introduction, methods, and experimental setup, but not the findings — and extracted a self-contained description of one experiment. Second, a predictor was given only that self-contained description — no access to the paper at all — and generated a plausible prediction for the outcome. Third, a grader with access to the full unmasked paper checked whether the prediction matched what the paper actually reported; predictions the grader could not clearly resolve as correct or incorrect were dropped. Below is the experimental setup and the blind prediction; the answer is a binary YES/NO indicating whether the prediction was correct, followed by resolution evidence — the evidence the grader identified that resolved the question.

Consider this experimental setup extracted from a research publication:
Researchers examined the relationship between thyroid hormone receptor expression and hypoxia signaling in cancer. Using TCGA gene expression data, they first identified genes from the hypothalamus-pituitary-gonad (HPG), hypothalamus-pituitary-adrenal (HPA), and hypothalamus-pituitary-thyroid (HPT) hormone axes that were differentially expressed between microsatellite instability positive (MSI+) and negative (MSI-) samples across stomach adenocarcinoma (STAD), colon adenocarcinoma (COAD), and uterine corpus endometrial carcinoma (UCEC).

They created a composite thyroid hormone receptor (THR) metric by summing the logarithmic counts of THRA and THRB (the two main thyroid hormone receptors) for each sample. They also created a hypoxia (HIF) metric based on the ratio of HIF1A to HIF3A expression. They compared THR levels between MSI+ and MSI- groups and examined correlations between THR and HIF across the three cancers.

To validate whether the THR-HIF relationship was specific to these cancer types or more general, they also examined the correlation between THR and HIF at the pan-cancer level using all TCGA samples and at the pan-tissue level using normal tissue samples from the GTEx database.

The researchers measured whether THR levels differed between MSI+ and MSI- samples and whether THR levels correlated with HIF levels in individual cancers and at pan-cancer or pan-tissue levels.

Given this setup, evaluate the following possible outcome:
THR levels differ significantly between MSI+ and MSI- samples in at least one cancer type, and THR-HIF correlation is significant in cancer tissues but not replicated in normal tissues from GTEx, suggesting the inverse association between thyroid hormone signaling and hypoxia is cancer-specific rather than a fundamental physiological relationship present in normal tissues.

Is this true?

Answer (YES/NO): NO